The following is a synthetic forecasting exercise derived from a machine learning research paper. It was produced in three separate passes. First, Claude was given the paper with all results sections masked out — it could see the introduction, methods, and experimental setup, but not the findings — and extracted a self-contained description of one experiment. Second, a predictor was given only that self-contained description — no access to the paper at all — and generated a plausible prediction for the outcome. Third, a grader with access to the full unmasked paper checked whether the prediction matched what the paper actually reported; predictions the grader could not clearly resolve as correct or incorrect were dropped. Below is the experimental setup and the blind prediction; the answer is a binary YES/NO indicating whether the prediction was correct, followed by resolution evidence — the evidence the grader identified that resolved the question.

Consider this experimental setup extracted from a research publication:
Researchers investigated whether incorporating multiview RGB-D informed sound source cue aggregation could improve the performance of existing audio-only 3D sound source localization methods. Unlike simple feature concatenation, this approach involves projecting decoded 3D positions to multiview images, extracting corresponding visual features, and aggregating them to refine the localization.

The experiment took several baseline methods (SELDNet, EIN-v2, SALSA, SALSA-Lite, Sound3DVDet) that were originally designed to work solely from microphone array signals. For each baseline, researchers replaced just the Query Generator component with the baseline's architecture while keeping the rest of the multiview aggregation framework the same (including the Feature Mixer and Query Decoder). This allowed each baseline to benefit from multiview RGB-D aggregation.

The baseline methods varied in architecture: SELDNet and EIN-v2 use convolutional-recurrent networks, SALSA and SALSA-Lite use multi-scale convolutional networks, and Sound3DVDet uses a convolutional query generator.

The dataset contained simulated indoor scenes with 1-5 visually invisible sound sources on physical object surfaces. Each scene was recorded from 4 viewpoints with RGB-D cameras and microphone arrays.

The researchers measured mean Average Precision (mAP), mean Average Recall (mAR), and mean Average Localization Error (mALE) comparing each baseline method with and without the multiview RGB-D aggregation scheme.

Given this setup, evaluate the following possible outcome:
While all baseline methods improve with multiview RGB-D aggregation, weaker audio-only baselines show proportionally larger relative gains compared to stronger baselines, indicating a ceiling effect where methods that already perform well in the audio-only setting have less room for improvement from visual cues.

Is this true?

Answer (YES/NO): NO